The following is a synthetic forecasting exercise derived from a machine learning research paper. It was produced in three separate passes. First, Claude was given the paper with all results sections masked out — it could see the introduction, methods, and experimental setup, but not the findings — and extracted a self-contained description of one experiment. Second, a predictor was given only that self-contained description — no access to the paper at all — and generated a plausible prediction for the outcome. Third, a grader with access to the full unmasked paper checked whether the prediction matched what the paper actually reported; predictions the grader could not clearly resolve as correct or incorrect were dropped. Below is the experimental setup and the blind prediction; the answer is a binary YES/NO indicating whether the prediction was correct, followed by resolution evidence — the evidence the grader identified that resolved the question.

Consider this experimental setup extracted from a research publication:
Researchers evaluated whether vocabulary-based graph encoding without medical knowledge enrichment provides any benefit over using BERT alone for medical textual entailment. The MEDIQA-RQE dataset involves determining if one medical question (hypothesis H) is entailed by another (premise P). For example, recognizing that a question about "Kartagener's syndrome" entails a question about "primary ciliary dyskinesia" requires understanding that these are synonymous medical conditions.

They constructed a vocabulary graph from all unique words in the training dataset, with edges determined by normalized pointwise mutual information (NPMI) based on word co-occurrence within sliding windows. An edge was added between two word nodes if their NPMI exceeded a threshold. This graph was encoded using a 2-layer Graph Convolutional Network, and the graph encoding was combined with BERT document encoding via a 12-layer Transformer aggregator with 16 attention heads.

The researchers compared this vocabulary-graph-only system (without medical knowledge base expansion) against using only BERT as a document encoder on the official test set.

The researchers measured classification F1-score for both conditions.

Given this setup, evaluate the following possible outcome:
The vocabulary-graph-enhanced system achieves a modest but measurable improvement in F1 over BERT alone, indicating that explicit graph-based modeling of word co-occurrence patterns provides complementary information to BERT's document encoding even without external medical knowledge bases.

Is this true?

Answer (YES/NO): NO